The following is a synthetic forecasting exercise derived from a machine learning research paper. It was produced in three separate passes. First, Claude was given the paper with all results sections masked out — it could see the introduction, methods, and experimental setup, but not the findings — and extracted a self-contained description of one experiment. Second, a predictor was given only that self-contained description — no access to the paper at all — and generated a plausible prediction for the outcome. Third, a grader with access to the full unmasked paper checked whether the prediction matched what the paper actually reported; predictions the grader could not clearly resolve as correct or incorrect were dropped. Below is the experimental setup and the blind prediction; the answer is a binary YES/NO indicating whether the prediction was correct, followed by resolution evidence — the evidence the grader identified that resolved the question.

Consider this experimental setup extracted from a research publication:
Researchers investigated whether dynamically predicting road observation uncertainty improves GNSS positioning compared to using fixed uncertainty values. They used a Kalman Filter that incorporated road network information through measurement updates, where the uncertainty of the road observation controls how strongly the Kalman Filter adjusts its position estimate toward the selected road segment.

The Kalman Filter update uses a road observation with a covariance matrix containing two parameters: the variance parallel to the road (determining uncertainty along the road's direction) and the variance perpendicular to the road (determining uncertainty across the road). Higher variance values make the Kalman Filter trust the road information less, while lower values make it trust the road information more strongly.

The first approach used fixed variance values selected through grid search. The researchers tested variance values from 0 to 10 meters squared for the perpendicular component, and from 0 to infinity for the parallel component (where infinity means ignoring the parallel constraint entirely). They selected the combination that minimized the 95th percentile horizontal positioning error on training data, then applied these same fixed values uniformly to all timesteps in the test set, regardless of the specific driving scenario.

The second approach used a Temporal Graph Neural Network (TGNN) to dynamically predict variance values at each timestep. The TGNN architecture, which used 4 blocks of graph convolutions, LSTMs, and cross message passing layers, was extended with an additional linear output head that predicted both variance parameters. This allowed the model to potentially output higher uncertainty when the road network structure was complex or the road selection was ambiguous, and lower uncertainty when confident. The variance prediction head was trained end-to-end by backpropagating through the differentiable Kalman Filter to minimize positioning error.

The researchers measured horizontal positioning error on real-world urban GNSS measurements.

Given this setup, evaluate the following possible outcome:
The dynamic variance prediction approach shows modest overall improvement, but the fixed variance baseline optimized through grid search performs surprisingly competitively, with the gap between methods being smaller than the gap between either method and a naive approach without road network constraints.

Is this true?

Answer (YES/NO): NO